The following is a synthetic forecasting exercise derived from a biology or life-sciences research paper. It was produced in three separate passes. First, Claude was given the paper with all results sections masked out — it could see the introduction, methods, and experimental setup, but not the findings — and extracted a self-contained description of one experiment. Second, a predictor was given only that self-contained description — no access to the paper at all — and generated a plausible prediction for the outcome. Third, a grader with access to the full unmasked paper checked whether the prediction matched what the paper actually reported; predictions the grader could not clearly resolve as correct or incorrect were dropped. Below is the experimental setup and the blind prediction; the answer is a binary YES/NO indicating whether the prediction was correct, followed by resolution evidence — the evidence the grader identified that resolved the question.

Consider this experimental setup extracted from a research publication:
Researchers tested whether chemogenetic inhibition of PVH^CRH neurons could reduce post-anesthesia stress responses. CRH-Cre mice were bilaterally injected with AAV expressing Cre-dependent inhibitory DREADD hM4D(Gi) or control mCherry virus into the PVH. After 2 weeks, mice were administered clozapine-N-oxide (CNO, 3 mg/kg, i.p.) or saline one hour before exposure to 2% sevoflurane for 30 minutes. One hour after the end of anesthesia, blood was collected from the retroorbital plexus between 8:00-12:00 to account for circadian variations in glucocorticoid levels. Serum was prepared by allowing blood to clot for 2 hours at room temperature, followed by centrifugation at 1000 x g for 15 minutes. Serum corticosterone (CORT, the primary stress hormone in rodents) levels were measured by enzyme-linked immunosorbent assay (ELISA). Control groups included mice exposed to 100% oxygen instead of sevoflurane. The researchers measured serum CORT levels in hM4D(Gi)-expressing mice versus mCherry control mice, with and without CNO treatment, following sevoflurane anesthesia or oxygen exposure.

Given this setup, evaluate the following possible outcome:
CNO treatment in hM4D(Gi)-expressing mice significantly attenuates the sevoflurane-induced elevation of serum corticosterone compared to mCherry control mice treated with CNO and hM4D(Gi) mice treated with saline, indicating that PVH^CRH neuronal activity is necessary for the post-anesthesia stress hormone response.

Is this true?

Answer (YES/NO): YES